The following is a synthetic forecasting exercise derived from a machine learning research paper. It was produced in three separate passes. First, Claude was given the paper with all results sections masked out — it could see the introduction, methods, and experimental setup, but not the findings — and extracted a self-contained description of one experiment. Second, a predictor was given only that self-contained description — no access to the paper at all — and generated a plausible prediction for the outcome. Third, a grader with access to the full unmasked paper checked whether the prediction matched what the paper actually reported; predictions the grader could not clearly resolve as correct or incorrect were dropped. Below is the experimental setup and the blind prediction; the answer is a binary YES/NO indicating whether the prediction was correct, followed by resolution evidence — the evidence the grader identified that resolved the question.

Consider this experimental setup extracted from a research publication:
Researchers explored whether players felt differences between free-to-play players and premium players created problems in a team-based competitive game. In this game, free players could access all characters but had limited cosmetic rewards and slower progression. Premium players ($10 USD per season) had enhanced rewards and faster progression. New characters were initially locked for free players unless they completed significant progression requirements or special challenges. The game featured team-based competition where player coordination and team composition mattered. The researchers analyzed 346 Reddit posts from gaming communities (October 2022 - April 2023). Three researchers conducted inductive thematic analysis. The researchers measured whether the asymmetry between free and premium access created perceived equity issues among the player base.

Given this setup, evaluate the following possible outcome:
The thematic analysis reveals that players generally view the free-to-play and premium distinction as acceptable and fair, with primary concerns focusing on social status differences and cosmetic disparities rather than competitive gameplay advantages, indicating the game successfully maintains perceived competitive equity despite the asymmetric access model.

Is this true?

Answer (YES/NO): NO